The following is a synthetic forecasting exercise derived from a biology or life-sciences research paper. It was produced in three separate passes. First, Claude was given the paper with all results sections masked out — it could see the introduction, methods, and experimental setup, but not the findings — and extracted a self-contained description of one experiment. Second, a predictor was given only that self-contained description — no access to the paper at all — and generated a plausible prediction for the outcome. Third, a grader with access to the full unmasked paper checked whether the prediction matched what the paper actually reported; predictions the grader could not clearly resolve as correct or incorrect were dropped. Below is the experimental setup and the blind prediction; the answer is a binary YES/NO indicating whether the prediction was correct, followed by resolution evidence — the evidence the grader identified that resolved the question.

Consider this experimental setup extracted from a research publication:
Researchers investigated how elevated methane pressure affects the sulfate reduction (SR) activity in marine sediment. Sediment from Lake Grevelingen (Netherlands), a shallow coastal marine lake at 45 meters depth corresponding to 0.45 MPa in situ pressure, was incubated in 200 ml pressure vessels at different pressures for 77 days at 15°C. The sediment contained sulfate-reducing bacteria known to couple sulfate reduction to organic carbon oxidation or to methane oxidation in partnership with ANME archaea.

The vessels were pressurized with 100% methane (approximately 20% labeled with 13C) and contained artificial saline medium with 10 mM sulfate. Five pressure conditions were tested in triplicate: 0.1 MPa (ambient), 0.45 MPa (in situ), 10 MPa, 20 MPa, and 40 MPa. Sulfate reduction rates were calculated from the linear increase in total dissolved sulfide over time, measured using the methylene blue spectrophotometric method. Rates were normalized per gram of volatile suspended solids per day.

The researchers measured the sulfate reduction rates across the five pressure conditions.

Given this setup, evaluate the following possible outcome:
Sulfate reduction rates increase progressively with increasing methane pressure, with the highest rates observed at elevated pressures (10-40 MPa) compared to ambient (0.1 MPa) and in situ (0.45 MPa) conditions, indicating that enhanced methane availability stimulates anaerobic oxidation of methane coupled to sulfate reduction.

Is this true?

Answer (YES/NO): NO